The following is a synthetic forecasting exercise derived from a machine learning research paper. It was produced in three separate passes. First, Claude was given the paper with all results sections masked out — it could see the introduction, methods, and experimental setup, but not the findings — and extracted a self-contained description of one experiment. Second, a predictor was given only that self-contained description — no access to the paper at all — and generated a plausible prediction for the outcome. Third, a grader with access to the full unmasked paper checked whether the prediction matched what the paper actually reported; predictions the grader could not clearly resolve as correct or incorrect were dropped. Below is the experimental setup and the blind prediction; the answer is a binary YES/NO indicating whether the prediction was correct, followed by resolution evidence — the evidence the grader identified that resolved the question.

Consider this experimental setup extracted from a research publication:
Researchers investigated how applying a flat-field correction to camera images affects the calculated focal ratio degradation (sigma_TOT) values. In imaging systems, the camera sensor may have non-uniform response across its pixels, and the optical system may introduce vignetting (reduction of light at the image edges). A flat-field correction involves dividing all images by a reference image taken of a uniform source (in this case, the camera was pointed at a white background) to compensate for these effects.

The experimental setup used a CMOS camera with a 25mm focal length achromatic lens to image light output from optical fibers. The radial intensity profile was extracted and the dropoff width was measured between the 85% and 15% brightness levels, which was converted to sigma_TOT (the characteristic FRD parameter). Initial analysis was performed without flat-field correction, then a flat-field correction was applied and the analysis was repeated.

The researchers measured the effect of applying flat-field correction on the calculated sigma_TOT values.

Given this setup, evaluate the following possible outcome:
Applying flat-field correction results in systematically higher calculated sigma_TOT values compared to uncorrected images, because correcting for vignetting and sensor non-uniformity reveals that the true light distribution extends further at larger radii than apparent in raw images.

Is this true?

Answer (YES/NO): NO